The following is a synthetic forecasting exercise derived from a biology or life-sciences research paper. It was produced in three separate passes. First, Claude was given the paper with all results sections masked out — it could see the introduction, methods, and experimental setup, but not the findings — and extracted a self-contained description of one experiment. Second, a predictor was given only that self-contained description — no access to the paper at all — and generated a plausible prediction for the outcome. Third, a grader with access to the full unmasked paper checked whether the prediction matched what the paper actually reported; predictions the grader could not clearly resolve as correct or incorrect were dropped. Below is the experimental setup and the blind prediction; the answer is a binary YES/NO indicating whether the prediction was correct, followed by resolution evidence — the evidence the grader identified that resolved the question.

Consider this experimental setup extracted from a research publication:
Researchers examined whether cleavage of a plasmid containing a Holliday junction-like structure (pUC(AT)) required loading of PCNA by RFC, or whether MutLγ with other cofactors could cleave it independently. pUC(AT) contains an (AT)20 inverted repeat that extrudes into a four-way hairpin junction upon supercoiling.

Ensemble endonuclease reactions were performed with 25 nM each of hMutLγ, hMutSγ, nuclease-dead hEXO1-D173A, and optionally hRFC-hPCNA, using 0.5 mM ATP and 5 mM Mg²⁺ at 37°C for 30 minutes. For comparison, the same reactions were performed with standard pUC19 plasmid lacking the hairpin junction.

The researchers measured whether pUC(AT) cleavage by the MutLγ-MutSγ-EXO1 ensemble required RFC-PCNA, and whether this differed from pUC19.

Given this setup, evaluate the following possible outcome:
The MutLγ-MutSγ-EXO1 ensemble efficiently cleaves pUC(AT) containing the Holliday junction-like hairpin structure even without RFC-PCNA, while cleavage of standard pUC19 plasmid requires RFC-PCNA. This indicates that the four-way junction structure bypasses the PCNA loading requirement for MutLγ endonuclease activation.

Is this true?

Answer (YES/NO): NO